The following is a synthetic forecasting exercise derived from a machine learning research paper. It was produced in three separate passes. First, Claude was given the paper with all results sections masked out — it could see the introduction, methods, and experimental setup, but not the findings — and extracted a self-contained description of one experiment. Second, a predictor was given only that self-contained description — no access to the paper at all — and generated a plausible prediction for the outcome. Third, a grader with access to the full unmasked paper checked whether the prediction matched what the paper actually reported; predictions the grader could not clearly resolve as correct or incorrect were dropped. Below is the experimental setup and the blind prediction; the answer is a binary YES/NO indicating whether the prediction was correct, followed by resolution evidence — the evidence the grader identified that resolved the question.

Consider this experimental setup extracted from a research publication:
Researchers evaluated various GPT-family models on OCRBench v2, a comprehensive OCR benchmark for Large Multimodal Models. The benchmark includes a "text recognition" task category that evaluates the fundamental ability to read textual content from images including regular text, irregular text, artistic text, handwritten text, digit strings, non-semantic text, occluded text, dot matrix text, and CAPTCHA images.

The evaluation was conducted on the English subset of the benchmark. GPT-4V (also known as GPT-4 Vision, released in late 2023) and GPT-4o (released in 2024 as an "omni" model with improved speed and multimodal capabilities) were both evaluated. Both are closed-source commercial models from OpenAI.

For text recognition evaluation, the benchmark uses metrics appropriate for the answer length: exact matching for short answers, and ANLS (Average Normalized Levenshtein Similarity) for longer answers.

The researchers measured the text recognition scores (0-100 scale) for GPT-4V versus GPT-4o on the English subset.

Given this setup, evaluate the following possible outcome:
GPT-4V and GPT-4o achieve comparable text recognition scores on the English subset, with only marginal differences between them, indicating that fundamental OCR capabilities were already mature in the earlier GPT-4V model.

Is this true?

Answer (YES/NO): NO